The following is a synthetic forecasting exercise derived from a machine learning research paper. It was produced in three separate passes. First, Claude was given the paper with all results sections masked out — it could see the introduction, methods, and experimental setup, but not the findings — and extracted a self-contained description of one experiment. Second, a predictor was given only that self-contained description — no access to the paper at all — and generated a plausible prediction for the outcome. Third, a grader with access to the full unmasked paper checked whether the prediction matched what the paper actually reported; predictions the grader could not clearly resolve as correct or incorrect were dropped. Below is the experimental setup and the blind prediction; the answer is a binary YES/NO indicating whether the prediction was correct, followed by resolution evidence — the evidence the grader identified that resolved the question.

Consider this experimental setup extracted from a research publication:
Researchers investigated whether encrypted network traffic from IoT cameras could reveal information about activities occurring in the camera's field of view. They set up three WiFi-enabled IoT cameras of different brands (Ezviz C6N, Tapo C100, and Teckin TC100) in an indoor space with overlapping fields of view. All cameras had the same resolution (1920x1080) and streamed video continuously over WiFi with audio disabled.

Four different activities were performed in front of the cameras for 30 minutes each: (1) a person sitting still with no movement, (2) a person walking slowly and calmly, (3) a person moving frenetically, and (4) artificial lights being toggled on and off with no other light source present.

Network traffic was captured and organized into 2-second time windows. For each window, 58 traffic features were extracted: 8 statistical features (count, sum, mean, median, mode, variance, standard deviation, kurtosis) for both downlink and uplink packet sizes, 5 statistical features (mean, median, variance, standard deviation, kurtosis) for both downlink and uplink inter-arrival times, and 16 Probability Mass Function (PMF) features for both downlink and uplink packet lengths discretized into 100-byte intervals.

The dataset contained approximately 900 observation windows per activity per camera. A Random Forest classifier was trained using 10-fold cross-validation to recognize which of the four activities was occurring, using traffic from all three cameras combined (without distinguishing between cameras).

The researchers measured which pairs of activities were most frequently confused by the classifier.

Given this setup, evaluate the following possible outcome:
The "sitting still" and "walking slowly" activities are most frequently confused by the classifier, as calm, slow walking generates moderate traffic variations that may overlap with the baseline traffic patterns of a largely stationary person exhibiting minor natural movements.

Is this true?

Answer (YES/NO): NO